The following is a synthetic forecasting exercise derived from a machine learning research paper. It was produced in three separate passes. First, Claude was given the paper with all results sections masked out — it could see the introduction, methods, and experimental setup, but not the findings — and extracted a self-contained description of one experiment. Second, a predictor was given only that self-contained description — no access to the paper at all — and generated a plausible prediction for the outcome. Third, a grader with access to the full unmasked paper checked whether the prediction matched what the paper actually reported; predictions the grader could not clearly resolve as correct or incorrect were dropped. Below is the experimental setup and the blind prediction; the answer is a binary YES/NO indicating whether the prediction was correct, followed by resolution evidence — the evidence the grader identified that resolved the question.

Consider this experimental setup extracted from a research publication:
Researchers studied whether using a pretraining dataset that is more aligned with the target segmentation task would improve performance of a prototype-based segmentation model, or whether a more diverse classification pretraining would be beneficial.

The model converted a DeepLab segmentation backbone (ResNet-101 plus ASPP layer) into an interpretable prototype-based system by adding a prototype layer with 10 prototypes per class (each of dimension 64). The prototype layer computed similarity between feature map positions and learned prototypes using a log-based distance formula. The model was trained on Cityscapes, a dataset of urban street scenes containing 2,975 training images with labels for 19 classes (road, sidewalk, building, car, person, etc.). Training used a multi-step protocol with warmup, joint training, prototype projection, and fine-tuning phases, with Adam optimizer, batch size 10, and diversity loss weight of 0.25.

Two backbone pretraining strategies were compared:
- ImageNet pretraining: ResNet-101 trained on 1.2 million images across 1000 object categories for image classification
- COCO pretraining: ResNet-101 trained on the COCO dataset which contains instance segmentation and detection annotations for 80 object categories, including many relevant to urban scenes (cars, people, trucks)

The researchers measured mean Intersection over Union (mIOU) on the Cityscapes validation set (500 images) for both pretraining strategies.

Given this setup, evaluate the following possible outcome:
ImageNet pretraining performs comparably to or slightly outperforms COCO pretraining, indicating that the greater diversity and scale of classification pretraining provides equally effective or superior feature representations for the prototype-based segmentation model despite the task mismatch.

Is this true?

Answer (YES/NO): NO